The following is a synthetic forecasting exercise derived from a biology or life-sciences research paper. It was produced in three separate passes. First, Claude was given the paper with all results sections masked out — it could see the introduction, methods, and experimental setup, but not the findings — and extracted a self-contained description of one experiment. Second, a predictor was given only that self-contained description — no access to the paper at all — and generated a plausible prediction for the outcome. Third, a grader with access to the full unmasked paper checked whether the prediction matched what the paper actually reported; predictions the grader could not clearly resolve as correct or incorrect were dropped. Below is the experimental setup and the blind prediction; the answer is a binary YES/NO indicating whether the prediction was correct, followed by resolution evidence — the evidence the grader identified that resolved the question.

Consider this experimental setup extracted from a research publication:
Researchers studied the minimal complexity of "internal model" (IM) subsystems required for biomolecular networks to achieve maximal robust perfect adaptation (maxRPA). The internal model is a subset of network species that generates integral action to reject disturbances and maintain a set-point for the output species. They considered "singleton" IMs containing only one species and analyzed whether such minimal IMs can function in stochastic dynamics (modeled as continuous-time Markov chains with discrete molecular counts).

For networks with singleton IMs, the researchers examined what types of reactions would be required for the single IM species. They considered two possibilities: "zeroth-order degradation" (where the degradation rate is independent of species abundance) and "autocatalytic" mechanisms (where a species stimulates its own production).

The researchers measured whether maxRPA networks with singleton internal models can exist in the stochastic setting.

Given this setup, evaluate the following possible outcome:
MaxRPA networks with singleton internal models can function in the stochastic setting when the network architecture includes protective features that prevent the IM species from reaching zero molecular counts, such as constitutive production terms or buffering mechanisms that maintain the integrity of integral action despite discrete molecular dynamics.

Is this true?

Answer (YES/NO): NO